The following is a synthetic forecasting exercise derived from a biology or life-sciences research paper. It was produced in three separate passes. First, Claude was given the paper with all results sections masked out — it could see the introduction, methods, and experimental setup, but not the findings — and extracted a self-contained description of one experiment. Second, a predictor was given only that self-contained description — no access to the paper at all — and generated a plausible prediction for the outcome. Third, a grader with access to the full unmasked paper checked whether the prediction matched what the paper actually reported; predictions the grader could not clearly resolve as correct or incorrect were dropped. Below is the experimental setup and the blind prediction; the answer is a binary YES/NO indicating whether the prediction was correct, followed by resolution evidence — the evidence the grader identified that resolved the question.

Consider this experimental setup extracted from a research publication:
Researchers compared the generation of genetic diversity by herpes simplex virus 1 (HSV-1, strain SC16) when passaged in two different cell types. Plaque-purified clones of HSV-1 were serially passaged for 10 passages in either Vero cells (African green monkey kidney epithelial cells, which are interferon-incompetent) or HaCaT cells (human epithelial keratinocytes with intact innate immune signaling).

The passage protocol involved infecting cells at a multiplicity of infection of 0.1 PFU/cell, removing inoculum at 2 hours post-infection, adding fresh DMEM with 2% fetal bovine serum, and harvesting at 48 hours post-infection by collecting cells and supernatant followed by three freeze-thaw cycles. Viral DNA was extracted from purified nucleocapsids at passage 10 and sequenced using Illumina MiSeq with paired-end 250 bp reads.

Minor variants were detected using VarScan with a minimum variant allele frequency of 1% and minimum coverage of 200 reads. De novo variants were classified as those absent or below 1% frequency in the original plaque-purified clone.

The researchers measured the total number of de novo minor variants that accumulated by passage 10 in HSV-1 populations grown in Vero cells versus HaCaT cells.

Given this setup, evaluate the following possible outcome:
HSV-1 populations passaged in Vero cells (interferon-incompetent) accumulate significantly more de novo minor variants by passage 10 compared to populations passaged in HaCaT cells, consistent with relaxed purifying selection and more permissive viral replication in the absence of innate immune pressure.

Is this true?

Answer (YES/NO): NO